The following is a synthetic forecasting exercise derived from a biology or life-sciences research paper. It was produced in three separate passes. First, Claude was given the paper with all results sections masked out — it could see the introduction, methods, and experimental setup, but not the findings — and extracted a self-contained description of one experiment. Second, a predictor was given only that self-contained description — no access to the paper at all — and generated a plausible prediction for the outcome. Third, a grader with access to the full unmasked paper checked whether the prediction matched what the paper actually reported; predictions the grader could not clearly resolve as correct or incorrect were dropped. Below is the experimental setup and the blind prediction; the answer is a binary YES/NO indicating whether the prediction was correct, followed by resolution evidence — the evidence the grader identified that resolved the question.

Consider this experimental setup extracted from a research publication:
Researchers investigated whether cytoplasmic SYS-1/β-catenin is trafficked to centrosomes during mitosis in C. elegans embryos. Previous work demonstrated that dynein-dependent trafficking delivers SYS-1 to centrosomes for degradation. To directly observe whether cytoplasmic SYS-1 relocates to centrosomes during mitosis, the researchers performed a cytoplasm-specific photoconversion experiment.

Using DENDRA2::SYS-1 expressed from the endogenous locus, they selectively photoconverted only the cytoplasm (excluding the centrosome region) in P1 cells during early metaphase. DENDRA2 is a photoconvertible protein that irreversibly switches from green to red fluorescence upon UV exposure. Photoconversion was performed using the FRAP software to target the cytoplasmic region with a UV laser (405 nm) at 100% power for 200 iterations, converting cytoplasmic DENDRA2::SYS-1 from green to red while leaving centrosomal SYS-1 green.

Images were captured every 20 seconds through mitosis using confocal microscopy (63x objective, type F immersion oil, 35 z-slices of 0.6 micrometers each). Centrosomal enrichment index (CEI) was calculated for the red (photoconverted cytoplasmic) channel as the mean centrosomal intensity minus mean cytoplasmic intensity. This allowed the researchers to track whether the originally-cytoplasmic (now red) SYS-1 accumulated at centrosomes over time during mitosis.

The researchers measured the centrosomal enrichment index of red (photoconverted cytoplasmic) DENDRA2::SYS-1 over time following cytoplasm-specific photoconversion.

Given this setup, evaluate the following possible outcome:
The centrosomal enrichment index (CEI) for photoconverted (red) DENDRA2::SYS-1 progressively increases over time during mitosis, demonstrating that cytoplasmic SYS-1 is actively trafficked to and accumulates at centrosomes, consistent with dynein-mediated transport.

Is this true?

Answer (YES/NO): NO